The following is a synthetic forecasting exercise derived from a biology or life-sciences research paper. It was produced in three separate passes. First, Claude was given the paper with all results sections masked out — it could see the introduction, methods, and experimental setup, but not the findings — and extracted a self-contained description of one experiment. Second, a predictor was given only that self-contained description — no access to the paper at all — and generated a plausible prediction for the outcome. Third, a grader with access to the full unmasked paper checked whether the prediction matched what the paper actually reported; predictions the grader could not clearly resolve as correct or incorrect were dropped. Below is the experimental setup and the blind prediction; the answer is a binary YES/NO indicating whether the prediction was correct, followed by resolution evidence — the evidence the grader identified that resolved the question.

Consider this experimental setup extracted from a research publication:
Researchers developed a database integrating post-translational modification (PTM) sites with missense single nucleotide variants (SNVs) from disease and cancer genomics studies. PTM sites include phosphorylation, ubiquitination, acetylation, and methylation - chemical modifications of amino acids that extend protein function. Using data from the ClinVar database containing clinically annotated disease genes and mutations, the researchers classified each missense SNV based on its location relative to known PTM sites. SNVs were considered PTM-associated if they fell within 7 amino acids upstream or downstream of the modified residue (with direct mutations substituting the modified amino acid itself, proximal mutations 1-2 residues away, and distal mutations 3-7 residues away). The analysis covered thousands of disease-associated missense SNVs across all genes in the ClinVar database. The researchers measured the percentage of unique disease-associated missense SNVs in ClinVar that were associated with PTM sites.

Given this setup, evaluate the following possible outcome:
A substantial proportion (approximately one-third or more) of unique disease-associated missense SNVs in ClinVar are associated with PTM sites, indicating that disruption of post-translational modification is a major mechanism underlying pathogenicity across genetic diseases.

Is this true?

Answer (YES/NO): NO